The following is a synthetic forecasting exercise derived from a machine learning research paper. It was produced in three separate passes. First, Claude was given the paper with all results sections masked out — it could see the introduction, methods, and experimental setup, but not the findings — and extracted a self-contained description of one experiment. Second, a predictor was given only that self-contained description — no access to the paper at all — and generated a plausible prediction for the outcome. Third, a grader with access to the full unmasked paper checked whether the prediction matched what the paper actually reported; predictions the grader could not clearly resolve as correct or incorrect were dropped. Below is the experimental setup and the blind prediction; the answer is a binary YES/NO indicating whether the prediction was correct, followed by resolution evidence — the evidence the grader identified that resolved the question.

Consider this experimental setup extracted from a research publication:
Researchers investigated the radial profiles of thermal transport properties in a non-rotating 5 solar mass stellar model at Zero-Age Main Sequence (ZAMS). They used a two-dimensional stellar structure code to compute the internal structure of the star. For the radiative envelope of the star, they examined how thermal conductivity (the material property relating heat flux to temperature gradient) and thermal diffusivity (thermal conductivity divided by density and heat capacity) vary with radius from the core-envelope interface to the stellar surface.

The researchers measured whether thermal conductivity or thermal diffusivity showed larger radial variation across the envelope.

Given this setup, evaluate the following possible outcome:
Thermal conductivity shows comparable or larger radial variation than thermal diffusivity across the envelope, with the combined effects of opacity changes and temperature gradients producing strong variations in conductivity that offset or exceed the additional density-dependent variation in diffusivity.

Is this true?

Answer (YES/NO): NO